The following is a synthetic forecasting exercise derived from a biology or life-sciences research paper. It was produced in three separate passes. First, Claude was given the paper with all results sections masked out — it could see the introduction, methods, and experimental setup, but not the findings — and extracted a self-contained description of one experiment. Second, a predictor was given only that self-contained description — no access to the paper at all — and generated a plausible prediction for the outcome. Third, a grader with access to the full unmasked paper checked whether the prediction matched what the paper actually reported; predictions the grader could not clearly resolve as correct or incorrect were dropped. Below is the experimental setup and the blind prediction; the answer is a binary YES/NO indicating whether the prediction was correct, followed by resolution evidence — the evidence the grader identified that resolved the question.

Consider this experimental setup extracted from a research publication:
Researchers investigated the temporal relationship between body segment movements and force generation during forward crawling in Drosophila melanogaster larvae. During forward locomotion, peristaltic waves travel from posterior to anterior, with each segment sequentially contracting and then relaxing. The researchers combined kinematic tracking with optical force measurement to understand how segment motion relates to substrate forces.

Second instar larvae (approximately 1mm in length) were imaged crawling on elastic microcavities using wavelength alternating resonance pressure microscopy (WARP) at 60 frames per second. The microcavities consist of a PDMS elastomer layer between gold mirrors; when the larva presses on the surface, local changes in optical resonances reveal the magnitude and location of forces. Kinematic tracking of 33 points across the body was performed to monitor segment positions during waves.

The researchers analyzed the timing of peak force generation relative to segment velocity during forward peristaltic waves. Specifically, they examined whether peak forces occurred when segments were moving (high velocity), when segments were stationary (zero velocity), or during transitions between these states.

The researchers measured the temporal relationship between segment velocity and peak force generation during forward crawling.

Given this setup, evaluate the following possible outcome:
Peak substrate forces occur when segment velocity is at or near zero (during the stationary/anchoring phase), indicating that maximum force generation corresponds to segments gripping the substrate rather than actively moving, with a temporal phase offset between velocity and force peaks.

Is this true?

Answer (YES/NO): NO